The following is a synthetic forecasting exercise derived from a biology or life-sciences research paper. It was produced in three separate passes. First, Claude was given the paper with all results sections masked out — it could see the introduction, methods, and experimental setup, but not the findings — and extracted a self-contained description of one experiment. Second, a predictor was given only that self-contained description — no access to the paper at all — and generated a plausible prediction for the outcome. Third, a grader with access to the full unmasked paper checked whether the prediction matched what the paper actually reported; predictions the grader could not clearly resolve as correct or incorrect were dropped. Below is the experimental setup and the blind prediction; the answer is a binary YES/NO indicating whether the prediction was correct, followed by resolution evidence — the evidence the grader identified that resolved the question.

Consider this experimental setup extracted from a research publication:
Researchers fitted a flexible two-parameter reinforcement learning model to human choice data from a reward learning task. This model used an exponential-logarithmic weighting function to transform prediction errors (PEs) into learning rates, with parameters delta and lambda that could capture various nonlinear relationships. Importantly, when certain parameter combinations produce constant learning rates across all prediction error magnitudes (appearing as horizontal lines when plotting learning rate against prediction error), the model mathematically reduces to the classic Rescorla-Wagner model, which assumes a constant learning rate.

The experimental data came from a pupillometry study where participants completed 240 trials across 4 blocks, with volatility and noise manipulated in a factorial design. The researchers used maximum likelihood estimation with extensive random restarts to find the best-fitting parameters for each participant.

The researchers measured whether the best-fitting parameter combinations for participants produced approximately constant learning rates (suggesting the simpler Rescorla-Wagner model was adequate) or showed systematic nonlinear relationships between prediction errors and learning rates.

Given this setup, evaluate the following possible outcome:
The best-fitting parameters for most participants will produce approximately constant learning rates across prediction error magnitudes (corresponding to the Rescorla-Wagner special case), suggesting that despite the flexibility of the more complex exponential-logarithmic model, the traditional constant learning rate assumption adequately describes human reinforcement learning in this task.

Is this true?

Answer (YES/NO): NO